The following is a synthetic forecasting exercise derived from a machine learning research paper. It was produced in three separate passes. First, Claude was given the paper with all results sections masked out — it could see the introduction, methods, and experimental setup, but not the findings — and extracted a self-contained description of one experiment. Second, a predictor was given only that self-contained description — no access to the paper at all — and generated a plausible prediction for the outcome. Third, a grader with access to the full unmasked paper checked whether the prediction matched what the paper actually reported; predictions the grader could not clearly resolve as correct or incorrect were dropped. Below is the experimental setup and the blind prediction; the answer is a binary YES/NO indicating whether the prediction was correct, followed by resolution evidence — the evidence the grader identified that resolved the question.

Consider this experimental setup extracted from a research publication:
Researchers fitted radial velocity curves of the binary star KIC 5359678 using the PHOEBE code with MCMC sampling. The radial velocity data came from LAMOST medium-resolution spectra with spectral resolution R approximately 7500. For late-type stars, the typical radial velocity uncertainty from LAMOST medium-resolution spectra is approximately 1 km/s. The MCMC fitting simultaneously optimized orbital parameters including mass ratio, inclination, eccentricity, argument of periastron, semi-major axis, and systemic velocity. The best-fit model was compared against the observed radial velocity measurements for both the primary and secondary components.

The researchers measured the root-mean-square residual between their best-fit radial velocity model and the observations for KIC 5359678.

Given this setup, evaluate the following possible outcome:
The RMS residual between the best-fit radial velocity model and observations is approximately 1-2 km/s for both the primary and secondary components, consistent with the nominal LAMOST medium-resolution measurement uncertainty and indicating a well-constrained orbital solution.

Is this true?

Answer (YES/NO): NO